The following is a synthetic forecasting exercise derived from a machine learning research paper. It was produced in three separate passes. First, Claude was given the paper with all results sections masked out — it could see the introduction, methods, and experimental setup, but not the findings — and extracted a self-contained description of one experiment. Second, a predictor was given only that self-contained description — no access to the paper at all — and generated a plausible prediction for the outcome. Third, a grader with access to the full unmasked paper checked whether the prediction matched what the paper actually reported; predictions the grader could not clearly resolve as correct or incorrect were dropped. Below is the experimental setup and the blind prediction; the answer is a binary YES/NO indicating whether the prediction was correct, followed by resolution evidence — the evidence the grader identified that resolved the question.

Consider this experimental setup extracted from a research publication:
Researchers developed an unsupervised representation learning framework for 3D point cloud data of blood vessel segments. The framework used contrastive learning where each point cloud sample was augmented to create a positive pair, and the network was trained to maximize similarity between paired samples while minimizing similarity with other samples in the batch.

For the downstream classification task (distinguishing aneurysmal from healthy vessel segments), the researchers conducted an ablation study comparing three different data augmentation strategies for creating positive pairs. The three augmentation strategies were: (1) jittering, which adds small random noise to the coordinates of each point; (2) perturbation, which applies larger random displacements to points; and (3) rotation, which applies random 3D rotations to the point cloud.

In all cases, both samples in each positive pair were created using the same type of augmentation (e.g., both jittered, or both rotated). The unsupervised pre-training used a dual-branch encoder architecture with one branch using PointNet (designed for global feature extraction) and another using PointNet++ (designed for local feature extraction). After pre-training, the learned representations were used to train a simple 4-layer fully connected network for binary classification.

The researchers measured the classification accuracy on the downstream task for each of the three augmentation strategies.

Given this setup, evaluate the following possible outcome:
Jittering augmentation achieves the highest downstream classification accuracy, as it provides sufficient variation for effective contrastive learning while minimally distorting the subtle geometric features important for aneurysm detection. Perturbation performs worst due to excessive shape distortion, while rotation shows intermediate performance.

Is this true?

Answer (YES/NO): NO